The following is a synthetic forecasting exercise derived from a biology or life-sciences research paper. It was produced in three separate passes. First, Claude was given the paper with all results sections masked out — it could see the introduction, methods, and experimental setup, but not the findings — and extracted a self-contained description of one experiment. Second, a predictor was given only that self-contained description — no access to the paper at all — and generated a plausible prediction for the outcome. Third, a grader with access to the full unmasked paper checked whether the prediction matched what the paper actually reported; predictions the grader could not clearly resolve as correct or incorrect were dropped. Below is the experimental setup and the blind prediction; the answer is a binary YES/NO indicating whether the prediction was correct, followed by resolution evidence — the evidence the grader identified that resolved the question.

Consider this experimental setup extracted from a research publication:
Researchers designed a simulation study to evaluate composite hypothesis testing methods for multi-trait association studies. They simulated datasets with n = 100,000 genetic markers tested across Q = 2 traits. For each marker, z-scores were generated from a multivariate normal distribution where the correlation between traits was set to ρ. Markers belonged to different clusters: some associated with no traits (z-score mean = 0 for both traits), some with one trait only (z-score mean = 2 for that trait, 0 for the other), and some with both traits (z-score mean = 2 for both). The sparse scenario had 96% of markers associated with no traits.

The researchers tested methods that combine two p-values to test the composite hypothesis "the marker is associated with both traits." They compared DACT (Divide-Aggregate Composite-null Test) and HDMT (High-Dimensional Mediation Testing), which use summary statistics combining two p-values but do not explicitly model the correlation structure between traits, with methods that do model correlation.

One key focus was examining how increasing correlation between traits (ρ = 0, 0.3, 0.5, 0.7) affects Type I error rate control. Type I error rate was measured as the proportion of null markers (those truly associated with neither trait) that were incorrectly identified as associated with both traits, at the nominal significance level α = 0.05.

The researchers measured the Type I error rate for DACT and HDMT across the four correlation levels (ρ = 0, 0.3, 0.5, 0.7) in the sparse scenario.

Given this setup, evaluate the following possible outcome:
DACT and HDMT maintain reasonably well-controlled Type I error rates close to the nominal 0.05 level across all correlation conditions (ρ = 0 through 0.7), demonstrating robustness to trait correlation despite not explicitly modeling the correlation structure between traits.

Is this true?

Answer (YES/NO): NO